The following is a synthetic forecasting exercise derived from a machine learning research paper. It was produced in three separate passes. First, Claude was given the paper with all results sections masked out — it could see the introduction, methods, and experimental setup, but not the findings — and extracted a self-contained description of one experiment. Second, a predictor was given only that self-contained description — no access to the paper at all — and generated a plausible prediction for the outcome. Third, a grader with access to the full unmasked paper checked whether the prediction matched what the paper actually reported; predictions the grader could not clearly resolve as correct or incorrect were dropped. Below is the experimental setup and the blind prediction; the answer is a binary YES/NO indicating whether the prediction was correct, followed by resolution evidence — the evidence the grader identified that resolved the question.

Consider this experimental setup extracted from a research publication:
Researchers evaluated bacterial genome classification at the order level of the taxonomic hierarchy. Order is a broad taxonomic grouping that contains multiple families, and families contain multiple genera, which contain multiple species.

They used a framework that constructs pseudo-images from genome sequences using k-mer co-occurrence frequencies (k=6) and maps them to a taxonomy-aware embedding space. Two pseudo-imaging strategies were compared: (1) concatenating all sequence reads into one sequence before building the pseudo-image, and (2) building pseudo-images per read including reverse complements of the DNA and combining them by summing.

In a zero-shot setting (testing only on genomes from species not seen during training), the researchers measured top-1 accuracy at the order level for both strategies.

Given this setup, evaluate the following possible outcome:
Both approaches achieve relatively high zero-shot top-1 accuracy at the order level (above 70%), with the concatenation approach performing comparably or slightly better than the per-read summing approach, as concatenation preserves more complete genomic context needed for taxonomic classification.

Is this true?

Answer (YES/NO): NO